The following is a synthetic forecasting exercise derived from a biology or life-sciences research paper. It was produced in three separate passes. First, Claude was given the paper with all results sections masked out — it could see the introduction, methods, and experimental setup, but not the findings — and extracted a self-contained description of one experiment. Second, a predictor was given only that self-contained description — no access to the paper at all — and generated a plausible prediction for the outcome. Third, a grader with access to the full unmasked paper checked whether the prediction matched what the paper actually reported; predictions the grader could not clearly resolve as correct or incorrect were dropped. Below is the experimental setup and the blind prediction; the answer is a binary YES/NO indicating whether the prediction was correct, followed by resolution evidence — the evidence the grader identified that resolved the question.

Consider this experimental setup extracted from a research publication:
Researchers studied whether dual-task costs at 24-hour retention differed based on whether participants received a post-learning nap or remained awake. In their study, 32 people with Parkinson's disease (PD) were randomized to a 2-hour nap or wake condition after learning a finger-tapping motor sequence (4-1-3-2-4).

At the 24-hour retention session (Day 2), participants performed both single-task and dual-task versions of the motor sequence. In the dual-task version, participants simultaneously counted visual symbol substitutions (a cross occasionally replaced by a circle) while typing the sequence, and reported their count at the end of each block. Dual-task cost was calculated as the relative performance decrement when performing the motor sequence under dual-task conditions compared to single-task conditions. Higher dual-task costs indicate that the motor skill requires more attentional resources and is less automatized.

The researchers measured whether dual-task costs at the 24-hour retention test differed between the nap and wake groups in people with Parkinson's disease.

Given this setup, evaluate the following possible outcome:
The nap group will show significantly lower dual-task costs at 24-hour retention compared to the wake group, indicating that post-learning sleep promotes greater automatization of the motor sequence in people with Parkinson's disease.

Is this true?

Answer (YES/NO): NO